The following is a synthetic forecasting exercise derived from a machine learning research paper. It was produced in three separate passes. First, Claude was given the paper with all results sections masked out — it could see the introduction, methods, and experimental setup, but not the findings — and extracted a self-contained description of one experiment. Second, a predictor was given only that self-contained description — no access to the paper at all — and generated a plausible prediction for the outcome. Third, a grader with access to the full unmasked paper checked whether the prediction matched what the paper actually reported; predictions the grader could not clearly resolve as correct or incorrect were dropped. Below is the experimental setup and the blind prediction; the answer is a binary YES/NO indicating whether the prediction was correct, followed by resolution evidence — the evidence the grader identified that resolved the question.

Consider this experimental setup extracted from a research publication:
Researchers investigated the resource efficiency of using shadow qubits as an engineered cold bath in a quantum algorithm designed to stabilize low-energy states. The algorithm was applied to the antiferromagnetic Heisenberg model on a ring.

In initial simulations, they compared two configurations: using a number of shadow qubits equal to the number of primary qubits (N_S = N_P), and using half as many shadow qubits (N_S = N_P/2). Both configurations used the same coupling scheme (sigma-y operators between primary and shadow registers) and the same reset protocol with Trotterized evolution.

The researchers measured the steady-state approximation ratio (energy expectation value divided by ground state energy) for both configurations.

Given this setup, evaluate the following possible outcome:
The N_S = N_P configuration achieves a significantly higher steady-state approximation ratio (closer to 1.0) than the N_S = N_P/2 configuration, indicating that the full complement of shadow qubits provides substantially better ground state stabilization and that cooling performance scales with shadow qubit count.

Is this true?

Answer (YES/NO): NO